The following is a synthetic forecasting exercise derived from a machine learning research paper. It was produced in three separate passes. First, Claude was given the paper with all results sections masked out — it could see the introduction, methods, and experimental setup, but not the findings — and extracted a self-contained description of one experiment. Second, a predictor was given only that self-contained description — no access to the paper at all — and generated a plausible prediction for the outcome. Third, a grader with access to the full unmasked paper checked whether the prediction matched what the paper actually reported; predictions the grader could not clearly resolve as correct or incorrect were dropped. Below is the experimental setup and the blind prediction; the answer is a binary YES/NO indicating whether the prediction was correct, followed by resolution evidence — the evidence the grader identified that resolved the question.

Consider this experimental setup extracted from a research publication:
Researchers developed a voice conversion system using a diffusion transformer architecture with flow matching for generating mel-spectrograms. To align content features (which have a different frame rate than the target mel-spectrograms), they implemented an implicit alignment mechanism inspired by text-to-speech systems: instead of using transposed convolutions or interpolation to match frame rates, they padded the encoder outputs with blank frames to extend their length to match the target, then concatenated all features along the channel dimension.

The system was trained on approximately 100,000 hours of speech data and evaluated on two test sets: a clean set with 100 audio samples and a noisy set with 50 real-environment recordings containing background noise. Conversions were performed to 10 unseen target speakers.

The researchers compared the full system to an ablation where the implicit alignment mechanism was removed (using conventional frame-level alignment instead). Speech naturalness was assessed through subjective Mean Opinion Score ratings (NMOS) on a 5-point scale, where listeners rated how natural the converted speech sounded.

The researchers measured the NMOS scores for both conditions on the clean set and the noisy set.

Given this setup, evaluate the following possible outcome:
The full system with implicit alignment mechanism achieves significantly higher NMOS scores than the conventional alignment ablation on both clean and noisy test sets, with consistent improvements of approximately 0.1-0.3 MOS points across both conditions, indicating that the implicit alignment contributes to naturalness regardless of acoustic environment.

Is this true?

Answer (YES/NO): NO